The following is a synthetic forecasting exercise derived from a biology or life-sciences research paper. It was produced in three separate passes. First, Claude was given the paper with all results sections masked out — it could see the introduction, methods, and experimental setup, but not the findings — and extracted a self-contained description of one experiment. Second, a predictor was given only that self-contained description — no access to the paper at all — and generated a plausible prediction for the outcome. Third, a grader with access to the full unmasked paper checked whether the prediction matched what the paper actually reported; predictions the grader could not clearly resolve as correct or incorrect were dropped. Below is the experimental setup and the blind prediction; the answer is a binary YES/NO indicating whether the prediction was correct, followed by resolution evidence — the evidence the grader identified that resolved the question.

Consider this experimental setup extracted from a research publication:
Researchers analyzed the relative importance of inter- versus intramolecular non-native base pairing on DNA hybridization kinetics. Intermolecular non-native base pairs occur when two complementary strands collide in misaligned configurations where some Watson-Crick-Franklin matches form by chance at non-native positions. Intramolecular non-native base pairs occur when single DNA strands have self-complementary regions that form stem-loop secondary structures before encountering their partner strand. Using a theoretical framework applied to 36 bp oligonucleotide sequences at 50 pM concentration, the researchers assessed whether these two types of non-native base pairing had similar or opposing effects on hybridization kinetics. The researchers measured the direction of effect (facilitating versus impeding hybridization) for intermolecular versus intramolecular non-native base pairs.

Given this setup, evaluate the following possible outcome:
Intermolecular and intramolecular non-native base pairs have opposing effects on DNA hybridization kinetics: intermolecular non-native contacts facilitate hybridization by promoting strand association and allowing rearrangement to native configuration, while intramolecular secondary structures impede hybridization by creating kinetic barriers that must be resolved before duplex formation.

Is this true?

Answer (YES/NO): YES